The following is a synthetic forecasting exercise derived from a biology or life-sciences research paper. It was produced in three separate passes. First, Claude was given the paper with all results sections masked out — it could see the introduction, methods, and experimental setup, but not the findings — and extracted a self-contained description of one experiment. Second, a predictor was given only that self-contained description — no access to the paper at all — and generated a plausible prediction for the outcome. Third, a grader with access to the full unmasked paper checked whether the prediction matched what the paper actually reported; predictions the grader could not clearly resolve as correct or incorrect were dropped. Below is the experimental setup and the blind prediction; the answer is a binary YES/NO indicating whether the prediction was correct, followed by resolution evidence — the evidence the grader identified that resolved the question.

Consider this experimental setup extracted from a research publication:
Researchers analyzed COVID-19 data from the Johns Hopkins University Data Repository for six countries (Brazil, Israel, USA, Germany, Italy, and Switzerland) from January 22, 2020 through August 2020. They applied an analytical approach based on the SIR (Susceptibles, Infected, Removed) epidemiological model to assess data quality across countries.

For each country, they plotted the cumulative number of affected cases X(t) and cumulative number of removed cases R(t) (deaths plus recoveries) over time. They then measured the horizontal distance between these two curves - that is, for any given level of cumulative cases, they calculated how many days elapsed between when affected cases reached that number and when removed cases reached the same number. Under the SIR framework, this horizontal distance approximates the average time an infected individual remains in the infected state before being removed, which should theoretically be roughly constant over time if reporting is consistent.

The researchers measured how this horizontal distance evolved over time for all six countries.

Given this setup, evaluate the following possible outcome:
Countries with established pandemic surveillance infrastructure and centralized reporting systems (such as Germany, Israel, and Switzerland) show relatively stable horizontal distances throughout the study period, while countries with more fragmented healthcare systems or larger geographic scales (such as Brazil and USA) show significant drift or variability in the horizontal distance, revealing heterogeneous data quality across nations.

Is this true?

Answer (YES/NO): NO